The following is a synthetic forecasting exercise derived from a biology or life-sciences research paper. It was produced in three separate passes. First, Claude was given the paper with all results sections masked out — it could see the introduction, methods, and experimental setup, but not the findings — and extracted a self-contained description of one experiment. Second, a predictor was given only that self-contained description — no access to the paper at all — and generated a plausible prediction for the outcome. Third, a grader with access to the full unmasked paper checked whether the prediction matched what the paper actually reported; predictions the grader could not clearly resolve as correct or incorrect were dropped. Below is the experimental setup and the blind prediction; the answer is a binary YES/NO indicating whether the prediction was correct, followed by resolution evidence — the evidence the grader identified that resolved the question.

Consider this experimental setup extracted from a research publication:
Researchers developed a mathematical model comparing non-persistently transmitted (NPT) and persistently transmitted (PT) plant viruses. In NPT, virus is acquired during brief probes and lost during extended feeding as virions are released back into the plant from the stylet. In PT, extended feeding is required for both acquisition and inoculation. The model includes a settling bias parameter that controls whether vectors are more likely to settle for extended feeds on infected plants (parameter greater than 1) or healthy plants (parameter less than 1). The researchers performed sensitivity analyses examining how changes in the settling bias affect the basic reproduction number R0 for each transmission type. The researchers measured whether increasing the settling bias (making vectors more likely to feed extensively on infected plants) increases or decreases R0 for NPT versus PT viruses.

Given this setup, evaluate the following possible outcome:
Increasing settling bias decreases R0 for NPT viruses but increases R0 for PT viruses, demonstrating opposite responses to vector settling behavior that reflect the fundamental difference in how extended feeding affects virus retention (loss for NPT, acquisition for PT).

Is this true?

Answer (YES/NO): YES